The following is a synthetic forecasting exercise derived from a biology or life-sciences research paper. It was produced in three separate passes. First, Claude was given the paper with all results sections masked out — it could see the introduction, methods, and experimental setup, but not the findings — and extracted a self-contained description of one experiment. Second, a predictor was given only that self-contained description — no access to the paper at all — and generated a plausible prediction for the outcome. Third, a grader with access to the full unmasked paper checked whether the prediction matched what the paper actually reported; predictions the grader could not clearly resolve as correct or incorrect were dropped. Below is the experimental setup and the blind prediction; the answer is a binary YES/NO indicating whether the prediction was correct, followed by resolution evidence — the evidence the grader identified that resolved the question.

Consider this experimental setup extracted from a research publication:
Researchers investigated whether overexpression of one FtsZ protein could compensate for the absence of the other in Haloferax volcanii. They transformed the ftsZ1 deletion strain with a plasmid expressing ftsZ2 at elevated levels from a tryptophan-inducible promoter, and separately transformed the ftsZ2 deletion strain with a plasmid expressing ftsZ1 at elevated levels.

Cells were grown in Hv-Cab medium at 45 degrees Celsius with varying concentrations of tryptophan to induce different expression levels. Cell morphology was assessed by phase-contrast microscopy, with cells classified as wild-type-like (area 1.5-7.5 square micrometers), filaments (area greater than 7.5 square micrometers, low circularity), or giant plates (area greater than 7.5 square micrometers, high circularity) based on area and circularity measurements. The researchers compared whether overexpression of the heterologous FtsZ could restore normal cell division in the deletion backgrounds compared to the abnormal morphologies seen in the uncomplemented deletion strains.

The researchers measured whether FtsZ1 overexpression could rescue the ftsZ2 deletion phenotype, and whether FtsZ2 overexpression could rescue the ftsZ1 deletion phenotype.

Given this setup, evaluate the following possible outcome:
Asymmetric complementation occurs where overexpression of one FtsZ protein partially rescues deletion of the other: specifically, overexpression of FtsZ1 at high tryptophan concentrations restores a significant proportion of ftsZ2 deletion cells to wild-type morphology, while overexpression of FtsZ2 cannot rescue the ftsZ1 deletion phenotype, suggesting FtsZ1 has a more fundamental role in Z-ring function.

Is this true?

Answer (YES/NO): NO